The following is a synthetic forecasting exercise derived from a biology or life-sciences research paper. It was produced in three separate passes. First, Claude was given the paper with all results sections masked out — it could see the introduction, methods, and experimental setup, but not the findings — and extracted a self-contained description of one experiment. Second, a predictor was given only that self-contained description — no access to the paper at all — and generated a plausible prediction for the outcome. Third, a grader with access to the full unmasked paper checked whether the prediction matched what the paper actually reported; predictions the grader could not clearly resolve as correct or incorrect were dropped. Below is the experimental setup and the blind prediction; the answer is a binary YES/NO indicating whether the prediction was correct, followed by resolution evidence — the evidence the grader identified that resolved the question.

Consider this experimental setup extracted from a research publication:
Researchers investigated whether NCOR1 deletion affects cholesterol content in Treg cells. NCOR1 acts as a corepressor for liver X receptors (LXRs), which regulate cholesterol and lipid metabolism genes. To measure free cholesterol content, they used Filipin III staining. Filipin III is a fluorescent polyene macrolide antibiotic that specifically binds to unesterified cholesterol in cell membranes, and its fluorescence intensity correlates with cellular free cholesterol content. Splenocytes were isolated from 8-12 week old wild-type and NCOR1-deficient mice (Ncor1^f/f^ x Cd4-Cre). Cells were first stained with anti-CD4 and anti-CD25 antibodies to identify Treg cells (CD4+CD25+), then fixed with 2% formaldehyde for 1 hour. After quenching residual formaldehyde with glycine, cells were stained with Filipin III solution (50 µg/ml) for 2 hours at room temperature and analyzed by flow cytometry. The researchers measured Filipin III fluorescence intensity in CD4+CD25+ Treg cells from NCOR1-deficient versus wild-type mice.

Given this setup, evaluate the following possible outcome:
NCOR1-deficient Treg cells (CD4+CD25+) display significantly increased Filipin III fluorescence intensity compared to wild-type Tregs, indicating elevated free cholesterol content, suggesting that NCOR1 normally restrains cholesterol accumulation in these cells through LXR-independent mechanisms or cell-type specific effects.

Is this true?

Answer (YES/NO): NO